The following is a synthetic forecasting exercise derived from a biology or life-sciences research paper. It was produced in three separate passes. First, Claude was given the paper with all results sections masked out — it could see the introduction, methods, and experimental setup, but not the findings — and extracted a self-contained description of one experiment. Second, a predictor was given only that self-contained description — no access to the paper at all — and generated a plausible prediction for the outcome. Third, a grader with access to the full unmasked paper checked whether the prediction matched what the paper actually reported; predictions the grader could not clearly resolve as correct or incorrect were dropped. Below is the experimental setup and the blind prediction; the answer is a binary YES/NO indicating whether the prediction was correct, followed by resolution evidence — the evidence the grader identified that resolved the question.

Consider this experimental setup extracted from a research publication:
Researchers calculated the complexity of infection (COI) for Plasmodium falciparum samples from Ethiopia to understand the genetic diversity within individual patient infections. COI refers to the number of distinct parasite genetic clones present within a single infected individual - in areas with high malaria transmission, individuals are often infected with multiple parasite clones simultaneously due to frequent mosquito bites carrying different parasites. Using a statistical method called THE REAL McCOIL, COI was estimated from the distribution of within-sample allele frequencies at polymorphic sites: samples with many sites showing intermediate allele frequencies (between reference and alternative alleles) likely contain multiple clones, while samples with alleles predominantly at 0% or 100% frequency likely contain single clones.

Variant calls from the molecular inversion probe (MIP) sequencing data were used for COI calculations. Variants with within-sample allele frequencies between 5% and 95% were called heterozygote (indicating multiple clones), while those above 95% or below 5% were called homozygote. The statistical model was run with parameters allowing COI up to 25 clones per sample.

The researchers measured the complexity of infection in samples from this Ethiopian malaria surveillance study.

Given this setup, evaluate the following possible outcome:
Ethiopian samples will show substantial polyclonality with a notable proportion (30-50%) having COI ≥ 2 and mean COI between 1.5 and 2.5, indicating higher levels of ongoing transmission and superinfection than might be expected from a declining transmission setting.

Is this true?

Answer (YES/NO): NO